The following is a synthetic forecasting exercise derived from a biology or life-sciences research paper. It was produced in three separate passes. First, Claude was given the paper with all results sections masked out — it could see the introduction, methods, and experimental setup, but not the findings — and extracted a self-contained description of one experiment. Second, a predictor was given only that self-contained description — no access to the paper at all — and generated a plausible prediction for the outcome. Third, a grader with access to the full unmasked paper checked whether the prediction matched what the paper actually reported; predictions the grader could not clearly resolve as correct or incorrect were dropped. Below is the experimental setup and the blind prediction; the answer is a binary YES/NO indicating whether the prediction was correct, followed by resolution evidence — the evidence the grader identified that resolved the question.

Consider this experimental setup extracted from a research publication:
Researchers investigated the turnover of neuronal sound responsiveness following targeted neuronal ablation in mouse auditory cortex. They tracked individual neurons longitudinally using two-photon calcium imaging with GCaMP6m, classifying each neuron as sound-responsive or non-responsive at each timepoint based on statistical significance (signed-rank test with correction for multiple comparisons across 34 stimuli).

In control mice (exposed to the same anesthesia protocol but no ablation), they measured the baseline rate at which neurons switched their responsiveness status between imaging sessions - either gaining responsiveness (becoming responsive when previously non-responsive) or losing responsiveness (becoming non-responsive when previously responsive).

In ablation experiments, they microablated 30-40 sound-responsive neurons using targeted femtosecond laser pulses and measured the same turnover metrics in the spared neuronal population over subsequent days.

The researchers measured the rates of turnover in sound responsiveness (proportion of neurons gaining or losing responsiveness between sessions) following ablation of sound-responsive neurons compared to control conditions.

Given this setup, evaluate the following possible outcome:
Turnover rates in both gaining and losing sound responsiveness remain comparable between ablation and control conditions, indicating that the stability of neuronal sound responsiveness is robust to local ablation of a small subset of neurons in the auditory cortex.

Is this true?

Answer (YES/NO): NO